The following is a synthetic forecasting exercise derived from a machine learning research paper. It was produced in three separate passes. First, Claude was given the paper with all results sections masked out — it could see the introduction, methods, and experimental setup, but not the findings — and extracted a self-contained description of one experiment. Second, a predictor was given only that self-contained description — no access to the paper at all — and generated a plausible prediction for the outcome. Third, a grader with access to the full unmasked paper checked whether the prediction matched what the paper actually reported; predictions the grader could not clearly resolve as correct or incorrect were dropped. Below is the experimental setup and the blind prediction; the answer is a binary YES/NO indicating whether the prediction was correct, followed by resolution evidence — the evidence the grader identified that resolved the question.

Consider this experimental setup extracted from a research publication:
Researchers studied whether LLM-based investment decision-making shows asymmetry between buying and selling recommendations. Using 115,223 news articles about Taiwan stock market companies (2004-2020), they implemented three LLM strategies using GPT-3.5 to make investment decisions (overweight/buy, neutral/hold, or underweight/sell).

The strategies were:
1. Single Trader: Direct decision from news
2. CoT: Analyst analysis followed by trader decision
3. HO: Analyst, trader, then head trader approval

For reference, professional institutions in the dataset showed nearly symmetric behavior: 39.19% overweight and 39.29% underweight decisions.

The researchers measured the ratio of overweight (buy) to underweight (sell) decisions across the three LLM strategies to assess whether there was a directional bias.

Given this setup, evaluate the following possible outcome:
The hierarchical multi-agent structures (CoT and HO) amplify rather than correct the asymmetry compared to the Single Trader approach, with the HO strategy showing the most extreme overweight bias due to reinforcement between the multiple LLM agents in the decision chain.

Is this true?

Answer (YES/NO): NO